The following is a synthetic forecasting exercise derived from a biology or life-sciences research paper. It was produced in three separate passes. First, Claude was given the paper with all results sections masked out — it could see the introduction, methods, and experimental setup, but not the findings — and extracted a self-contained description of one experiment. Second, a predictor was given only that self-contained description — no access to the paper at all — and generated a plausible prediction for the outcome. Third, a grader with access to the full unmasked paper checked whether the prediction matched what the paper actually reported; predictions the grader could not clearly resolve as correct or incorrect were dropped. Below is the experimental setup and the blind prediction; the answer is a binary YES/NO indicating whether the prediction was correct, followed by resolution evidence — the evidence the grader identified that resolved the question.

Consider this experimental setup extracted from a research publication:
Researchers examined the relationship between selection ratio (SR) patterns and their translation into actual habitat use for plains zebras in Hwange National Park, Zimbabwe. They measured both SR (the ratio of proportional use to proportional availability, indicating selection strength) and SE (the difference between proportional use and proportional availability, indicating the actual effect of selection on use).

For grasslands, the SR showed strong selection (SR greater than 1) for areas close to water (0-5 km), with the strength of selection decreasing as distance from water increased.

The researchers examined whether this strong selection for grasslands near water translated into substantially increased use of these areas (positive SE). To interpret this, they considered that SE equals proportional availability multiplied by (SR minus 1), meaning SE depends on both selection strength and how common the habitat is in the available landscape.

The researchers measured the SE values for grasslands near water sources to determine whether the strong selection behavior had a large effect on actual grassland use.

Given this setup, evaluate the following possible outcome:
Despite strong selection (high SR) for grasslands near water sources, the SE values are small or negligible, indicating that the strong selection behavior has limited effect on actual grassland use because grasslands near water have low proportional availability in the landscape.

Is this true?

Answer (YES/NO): NO